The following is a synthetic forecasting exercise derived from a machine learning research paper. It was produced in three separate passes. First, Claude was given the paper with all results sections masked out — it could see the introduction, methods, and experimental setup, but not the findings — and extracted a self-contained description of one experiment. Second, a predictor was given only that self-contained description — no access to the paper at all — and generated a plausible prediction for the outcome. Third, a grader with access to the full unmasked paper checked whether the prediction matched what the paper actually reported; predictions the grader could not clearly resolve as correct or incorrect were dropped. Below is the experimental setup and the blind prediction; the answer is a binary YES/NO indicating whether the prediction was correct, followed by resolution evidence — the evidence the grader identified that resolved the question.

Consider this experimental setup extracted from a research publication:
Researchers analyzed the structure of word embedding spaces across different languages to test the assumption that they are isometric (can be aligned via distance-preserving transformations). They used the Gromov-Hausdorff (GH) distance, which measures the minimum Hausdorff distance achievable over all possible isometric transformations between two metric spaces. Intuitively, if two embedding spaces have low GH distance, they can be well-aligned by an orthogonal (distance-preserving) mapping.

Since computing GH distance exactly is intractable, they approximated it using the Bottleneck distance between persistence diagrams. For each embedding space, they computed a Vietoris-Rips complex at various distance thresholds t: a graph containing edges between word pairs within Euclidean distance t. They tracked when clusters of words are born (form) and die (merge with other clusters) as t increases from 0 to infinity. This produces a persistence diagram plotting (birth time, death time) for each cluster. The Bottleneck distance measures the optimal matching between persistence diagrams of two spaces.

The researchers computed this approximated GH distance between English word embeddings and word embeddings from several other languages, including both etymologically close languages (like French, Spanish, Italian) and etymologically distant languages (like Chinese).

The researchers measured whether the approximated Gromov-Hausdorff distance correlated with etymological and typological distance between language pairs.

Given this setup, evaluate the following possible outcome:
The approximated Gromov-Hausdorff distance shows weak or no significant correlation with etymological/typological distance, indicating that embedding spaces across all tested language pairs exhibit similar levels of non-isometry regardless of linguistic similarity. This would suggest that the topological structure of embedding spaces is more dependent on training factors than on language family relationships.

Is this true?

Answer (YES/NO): NO